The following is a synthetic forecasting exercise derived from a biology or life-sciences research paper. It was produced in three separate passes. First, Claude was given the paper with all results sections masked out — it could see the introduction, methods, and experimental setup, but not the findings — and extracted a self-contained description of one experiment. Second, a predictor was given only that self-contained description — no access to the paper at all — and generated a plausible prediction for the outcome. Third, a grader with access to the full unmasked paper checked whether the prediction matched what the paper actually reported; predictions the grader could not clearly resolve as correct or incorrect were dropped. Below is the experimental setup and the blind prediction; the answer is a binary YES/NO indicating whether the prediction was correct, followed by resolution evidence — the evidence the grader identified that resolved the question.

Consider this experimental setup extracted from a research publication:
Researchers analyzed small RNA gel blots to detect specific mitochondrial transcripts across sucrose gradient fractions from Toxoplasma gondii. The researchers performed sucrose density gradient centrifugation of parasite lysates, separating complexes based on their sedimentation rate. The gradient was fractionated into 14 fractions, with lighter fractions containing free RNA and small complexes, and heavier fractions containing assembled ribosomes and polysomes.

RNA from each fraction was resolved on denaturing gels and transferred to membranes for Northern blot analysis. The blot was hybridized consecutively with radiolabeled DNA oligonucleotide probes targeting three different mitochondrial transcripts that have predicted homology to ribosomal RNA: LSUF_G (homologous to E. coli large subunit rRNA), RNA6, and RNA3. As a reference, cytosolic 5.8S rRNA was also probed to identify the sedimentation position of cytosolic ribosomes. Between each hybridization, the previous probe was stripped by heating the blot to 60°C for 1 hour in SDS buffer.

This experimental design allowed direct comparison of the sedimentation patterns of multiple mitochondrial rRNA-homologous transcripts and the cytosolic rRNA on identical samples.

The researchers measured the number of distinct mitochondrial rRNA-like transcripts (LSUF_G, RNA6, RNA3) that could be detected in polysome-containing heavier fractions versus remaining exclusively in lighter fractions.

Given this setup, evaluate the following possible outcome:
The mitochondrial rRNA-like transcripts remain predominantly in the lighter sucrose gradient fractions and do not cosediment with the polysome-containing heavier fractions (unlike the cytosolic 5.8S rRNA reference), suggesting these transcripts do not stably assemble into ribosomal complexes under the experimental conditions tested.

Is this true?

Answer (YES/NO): NO